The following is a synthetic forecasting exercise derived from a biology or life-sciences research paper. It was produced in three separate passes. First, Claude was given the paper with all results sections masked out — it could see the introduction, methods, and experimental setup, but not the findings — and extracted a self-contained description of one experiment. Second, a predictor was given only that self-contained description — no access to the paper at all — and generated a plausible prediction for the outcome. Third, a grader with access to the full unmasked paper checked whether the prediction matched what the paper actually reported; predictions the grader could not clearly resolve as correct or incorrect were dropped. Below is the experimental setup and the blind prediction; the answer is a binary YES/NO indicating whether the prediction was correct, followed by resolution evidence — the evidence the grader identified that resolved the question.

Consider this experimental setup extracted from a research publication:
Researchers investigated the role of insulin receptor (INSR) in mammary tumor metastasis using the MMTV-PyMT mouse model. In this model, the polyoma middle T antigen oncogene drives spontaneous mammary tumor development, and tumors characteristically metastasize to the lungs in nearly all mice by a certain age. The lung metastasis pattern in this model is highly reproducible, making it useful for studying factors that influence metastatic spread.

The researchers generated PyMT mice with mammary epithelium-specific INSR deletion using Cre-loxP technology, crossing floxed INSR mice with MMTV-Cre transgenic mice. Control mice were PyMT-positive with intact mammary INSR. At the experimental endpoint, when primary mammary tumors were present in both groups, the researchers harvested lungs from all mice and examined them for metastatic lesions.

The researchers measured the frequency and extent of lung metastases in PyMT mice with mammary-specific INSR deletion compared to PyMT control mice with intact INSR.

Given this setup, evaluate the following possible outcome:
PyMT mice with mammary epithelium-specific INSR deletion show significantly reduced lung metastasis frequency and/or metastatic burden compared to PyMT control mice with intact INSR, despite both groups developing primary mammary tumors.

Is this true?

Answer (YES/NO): NO